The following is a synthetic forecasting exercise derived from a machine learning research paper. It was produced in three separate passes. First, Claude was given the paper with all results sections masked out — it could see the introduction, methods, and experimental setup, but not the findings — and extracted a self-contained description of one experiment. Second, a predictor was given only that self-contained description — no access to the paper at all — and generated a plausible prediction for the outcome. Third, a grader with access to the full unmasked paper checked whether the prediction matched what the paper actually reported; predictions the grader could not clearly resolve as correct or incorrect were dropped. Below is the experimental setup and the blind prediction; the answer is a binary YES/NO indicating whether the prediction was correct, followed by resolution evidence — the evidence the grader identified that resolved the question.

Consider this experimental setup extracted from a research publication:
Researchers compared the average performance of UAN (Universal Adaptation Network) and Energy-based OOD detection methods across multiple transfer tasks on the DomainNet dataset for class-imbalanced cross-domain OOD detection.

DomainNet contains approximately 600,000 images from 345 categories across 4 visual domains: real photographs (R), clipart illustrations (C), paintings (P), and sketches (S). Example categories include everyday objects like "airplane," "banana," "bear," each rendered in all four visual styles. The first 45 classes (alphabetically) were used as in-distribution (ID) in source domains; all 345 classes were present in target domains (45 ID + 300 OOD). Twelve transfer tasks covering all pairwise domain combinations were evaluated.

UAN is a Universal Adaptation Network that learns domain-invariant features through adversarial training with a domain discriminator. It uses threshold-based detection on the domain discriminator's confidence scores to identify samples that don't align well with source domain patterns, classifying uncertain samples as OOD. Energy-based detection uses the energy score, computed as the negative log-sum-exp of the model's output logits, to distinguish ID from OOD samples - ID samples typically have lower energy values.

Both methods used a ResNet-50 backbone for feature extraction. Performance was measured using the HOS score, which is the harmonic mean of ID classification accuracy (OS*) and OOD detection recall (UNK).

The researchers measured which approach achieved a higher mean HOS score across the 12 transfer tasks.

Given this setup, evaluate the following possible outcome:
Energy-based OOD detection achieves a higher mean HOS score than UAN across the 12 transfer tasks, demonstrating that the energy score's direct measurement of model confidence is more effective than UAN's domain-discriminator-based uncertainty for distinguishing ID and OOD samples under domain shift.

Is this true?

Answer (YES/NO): YES